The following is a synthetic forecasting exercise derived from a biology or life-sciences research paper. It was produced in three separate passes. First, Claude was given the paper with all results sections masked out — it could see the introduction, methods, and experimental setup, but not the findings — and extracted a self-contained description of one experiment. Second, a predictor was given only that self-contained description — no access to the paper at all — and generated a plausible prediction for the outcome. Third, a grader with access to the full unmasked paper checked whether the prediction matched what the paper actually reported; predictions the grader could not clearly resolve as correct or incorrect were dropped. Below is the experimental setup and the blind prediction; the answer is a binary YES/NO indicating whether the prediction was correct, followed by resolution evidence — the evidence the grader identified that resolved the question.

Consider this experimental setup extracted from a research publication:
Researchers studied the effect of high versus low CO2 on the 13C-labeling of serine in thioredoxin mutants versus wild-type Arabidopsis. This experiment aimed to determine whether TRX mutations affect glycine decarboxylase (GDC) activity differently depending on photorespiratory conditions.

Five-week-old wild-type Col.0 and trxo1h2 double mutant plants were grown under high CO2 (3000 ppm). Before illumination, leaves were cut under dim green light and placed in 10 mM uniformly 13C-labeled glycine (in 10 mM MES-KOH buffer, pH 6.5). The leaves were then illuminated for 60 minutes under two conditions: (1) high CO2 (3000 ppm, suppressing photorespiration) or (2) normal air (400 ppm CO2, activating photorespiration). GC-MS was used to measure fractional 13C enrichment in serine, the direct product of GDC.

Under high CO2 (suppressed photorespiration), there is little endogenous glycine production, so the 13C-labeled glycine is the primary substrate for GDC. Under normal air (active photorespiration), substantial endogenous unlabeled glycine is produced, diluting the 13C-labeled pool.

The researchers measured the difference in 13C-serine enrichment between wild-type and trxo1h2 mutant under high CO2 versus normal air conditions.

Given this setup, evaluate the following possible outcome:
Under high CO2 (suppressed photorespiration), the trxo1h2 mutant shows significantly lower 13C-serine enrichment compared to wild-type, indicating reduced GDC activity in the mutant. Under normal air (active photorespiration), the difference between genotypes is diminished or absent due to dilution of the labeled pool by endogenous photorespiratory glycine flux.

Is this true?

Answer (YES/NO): NO